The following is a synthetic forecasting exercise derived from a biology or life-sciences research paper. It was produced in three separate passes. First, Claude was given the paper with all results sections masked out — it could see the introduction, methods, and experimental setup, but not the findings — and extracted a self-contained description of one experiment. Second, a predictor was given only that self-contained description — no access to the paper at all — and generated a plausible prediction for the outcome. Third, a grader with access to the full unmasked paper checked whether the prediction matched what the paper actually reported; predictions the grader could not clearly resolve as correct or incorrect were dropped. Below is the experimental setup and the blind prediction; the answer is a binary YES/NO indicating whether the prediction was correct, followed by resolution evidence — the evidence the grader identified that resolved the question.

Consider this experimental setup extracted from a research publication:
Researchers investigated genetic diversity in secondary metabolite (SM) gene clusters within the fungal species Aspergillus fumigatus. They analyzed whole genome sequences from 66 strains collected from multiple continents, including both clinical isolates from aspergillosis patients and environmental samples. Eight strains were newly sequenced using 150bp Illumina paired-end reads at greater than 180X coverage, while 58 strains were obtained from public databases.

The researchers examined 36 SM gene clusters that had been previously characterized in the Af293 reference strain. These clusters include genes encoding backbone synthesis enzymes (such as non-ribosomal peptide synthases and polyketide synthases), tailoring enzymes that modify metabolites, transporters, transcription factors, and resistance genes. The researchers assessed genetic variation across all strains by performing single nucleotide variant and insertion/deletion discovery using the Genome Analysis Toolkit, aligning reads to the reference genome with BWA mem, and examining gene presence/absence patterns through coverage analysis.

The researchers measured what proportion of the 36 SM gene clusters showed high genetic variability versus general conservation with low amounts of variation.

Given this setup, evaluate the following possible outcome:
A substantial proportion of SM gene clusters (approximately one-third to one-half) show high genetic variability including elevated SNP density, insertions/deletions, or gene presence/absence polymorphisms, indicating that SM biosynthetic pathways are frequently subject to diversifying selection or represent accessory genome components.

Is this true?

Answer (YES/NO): NO